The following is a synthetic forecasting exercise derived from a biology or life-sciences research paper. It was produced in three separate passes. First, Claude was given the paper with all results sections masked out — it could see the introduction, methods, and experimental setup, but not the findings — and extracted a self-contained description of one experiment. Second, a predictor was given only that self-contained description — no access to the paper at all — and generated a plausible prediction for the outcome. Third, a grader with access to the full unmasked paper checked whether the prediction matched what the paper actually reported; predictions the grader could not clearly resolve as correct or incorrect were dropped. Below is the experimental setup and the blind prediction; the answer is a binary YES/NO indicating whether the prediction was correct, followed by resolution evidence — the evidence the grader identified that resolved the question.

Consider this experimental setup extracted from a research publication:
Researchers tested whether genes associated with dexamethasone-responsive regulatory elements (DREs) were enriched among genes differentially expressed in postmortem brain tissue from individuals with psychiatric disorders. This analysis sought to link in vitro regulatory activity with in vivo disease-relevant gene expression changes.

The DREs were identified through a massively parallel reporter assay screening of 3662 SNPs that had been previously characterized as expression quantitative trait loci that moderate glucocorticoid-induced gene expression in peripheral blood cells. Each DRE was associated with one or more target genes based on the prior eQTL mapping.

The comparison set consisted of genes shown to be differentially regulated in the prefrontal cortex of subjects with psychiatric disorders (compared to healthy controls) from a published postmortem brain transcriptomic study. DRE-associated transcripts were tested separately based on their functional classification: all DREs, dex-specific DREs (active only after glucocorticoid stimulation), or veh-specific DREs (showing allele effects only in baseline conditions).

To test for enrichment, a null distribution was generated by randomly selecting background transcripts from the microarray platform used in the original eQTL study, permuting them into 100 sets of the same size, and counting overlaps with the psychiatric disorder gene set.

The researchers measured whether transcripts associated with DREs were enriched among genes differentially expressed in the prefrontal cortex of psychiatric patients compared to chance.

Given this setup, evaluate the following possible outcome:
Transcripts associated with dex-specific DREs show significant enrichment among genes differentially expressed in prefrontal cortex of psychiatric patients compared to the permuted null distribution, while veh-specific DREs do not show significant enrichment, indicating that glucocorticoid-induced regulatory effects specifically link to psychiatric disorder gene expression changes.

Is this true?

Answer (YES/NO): YES